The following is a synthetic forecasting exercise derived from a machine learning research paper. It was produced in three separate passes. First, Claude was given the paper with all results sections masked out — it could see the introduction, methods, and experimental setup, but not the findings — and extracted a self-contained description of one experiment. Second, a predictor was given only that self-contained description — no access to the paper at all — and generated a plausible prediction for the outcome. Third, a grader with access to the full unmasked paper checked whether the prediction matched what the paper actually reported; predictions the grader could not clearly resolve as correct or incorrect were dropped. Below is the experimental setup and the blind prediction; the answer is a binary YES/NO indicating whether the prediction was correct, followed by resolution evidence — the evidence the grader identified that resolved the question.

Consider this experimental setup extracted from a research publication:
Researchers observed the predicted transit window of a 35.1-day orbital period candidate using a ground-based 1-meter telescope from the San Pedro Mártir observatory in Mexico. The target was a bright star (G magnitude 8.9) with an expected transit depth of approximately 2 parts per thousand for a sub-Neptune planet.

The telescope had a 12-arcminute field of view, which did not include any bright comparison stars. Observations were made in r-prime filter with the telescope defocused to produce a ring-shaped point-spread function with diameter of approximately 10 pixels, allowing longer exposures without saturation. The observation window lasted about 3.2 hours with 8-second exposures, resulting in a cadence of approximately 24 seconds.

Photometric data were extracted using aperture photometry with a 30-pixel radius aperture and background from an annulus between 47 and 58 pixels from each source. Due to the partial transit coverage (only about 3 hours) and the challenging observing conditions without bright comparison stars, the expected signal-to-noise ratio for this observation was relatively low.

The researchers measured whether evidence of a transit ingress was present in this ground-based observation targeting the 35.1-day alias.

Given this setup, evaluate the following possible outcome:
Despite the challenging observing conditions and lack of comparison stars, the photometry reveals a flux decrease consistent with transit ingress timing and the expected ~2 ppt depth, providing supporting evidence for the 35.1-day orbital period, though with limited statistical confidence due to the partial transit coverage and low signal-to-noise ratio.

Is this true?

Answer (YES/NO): YES